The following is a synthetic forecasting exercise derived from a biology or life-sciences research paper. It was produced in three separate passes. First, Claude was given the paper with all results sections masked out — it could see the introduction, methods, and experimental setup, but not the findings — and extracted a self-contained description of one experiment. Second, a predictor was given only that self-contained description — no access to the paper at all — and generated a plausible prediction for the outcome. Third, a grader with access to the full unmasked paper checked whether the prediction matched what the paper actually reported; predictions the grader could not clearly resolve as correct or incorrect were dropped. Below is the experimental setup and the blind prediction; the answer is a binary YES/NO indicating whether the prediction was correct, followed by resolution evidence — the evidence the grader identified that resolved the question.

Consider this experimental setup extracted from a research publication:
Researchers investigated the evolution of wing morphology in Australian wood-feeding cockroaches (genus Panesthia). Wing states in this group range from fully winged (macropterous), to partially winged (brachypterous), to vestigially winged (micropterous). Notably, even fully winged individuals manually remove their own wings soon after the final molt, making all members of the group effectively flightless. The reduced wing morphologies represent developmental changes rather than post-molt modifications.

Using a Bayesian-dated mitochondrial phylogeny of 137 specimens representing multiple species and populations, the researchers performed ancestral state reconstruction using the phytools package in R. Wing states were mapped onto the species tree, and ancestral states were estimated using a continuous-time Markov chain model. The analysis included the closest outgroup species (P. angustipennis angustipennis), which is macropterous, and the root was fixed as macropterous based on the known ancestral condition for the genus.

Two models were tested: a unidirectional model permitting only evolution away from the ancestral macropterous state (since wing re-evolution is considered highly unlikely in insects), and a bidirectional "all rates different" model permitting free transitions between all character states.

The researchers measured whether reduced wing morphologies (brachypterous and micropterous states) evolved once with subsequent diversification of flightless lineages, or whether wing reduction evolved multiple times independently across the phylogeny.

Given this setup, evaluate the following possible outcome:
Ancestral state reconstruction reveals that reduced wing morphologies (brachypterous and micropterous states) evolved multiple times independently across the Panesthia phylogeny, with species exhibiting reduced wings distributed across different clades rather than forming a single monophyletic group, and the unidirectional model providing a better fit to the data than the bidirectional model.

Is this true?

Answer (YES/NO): NO